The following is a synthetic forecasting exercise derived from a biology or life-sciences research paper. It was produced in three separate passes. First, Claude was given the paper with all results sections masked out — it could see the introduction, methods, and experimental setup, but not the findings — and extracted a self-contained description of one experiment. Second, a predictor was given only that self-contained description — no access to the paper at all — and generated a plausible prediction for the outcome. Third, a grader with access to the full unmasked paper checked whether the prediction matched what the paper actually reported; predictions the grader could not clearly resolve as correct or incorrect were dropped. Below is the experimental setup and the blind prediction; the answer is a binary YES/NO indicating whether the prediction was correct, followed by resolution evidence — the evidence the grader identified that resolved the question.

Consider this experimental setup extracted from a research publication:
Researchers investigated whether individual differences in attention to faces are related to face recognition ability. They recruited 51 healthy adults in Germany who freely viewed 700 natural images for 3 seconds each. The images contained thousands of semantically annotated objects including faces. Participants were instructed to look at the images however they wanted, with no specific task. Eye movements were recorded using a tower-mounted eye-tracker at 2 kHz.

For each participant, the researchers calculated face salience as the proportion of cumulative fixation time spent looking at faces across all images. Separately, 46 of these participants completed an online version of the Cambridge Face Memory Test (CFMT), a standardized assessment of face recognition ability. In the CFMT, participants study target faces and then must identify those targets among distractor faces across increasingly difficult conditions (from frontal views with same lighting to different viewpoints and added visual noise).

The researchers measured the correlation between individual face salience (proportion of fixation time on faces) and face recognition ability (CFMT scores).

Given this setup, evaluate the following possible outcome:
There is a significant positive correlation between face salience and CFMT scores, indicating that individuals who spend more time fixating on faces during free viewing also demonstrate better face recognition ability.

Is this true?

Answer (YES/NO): NO